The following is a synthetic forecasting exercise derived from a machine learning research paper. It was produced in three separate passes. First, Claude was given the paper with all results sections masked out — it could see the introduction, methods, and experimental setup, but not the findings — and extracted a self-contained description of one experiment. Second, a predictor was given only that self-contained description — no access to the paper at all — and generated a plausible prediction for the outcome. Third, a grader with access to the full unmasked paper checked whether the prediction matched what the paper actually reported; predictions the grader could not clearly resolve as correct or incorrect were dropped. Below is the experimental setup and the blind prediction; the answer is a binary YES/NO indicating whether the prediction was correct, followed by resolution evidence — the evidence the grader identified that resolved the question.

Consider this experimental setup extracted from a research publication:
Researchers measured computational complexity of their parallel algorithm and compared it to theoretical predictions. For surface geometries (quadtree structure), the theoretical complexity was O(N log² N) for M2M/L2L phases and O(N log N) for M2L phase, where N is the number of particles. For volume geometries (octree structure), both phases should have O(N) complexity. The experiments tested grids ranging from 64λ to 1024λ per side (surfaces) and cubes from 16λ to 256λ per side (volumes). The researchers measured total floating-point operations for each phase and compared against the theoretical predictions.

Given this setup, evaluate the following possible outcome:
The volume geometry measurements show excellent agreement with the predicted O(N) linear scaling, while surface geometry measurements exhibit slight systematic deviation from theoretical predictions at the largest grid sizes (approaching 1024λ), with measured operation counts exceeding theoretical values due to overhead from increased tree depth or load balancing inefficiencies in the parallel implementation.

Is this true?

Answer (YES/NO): NO